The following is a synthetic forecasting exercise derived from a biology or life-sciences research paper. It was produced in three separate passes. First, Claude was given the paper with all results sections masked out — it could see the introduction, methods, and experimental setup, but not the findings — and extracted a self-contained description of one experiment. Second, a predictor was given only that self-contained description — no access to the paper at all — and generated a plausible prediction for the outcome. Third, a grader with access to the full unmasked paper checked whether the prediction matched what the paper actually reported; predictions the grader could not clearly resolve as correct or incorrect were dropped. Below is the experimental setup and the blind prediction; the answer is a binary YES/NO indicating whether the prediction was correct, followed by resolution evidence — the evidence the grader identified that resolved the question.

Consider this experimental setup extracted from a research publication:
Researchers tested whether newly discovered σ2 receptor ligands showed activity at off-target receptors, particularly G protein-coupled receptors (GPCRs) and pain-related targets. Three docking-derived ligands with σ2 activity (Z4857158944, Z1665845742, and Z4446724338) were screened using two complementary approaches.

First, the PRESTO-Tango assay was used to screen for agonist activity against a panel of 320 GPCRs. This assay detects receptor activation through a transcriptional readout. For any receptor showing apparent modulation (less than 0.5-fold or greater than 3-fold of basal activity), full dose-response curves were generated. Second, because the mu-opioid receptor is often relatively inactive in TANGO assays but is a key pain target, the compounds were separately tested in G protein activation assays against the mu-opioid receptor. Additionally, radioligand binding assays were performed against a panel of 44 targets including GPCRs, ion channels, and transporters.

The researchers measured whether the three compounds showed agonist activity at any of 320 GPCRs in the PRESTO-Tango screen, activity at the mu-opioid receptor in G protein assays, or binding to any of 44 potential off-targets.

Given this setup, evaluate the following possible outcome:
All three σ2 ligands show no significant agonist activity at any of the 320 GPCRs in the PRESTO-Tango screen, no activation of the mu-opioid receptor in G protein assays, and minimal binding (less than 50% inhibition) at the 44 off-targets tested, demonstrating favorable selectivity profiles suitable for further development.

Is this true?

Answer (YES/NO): NO